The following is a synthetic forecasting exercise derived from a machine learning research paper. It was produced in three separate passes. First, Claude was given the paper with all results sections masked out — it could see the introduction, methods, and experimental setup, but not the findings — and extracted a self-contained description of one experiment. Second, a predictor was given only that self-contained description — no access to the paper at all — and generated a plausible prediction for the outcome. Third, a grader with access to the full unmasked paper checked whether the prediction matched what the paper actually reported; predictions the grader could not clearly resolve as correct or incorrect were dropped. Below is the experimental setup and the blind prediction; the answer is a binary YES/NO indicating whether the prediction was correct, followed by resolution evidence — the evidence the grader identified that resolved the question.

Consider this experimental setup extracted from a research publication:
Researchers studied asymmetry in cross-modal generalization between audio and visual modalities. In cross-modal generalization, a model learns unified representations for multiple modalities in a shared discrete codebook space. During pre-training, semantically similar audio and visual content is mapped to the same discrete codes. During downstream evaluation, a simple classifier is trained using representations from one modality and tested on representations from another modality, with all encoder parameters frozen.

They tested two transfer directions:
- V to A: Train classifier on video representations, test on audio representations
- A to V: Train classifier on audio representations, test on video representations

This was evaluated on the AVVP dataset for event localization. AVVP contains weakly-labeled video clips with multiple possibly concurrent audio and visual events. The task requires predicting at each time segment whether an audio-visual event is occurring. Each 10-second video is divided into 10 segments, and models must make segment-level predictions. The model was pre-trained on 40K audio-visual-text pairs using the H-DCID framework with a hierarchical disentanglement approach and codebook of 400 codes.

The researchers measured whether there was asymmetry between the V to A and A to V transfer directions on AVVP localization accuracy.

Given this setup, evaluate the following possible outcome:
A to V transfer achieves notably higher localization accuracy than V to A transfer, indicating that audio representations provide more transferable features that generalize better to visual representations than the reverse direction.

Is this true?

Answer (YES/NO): YES